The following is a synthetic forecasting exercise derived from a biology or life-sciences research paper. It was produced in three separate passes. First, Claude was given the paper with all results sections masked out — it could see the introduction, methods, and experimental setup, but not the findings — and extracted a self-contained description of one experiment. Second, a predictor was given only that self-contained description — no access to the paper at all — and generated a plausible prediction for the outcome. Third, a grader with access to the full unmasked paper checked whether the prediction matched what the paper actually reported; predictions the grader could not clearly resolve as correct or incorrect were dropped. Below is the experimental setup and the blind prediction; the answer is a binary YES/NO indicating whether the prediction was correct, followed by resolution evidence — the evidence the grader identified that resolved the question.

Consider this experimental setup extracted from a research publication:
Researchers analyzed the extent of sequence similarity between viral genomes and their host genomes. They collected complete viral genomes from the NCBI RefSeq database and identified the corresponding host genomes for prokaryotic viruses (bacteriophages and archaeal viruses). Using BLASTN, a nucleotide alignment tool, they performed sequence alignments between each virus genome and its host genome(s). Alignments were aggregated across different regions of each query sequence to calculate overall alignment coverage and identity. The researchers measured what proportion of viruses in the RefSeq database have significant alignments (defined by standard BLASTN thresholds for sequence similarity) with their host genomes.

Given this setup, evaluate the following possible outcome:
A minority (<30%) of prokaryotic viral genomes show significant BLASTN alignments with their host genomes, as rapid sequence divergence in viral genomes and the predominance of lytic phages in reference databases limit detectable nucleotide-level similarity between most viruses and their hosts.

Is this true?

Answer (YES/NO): NO